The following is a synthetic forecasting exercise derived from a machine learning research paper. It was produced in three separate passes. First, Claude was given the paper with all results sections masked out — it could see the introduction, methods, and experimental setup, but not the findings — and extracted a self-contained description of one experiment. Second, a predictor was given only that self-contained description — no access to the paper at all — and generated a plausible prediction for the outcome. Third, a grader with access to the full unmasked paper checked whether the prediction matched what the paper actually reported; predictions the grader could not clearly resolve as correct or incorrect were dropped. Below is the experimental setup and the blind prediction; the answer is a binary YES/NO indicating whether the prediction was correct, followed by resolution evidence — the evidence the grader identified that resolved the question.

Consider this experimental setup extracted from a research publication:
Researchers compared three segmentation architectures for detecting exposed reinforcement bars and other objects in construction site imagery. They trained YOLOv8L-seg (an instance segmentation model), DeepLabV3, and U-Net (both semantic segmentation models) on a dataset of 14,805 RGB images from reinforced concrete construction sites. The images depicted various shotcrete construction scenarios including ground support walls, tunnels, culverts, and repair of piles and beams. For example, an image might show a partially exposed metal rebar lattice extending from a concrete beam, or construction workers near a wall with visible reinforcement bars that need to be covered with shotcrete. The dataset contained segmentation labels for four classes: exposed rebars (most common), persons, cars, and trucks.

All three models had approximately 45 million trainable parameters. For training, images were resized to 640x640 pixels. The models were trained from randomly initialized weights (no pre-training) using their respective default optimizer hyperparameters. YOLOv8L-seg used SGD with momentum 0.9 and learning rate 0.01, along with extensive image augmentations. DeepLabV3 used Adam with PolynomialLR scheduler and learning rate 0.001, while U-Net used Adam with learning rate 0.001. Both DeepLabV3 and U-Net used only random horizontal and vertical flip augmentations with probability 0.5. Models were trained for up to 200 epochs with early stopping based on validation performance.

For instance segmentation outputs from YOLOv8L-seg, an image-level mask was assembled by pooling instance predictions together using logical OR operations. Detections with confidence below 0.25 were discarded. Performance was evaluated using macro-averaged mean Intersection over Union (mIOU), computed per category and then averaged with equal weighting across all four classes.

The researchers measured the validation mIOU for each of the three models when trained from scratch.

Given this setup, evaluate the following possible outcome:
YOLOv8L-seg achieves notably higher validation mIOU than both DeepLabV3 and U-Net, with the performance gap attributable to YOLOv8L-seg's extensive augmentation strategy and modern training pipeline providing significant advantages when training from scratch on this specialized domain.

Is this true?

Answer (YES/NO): YES